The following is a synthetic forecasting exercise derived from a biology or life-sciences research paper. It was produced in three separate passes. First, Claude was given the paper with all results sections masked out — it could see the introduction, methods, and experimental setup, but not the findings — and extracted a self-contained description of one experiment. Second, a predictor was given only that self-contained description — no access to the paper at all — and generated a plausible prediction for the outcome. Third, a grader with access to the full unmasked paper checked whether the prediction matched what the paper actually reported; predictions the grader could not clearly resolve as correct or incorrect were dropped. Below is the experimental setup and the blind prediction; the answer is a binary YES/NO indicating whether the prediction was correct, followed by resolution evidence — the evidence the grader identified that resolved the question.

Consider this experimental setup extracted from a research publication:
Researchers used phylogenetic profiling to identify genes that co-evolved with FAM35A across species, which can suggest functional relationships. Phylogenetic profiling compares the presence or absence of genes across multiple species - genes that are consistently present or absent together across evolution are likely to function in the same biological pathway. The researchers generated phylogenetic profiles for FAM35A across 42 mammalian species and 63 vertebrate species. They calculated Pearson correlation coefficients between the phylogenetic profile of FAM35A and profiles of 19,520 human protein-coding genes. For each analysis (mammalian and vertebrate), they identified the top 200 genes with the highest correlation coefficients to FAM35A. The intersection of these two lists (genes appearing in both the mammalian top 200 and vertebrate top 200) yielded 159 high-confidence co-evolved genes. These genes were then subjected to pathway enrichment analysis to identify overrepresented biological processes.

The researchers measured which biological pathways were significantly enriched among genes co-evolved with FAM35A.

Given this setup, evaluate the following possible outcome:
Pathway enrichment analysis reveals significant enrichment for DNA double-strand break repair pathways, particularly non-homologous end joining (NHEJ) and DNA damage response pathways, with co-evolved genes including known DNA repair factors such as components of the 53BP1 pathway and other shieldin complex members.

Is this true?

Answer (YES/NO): NO